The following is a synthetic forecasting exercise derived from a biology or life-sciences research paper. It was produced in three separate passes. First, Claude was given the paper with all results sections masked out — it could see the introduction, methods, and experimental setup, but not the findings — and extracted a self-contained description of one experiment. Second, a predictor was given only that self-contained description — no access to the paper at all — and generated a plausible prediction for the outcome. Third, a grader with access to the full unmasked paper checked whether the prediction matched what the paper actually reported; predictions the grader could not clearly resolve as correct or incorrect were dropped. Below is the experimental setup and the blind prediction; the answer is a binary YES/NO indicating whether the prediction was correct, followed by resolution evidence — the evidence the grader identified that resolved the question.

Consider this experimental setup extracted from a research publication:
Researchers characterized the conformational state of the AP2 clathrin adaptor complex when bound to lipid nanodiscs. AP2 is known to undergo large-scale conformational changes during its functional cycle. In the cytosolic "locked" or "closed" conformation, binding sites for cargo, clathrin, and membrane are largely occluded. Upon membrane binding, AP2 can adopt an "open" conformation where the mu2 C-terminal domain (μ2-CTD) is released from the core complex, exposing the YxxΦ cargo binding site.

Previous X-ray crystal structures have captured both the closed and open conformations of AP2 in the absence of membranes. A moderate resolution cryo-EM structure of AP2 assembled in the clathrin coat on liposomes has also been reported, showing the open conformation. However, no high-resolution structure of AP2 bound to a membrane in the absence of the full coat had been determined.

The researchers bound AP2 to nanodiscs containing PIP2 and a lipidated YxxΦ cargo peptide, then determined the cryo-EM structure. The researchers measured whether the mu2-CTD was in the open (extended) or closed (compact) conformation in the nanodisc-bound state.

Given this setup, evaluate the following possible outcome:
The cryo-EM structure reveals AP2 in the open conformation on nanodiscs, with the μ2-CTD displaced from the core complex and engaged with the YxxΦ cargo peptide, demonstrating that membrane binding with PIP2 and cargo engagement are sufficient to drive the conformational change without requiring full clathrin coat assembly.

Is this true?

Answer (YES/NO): YES